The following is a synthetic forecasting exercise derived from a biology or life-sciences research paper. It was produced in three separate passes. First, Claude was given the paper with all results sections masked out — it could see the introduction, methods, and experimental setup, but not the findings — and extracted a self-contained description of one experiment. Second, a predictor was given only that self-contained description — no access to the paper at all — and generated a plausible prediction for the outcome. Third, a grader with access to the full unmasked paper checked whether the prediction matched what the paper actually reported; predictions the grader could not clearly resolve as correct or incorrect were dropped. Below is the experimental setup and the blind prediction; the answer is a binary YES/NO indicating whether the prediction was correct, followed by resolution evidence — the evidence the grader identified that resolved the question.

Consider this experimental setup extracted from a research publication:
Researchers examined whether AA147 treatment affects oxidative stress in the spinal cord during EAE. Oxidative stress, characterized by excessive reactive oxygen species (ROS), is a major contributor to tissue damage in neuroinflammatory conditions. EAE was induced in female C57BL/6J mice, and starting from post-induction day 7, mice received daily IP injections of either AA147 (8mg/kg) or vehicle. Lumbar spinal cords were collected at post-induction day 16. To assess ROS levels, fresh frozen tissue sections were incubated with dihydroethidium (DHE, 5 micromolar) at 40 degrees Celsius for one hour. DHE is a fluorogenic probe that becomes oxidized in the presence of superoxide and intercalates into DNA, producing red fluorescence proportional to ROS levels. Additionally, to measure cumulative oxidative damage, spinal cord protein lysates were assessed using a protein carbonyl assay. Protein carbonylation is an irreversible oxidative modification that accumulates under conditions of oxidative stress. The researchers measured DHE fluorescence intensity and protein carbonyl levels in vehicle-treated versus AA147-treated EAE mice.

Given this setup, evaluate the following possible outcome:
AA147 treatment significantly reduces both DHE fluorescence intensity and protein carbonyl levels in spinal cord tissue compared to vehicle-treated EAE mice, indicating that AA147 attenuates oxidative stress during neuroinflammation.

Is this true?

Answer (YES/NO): NO